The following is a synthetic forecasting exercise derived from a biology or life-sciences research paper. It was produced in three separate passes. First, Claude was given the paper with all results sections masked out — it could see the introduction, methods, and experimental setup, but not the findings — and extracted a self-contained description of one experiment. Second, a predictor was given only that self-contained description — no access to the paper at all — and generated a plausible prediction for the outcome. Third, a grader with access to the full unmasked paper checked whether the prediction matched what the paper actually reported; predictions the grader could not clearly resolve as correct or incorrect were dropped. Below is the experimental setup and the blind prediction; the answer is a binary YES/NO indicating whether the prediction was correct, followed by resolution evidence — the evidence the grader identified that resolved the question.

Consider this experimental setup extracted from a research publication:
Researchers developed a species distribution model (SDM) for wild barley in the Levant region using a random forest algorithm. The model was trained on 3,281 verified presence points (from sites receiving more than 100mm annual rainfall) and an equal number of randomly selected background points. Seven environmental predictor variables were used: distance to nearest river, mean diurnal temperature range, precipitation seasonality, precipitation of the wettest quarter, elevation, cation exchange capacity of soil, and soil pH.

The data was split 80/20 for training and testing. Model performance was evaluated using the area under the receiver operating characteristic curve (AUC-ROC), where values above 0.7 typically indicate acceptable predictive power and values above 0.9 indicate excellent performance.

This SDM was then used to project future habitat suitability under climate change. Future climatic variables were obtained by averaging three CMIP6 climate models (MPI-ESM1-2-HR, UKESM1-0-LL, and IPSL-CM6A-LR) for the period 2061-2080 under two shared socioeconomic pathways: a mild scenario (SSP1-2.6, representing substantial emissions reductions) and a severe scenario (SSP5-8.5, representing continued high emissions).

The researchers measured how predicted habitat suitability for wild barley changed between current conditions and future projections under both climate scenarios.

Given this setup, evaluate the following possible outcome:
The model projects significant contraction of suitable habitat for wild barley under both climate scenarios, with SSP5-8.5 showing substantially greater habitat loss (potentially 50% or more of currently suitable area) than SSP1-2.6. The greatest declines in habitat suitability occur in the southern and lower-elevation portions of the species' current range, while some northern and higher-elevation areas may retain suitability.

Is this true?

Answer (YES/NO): NO